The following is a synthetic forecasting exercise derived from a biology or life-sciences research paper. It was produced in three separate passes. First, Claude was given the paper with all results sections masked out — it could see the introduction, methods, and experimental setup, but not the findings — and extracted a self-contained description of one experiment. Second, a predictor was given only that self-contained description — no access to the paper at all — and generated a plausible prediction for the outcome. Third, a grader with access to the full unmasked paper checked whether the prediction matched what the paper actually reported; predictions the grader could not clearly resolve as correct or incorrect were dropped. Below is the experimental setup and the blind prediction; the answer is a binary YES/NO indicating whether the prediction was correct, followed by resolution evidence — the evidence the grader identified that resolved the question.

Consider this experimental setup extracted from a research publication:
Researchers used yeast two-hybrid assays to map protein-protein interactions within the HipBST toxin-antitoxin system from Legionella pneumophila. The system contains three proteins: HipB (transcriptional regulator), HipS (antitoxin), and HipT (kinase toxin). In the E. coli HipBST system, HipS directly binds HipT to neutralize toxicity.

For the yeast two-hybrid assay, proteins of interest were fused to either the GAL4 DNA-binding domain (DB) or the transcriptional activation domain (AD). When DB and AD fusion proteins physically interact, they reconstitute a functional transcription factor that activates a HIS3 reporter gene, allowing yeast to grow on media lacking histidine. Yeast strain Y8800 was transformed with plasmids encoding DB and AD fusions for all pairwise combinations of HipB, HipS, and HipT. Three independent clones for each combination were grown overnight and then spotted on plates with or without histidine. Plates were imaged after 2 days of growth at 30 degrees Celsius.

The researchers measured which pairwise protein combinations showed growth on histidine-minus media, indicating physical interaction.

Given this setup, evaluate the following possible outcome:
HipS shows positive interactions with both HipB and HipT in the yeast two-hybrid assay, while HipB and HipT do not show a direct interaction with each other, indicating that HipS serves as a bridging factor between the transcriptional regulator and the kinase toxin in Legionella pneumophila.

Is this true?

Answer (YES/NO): NO